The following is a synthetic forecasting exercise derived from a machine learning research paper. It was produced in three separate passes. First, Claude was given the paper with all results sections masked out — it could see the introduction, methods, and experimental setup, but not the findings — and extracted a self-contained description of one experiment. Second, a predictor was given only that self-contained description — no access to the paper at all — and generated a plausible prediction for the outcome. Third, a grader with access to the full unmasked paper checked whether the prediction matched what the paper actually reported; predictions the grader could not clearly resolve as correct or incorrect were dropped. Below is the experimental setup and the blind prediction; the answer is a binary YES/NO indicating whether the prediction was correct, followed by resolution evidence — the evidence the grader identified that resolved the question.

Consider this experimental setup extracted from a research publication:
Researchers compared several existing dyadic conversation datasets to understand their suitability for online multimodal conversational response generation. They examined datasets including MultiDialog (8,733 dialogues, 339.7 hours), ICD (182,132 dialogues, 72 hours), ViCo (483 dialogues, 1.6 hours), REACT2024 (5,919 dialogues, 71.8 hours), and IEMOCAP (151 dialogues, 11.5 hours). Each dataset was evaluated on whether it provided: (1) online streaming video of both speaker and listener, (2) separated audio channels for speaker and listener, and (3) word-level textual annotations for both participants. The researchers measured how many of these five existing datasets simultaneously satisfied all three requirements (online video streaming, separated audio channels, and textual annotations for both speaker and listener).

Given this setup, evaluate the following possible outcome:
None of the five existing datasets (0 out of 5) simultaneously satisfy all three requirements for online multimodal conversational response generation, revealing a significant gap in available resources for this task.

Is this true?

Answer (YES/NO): YES